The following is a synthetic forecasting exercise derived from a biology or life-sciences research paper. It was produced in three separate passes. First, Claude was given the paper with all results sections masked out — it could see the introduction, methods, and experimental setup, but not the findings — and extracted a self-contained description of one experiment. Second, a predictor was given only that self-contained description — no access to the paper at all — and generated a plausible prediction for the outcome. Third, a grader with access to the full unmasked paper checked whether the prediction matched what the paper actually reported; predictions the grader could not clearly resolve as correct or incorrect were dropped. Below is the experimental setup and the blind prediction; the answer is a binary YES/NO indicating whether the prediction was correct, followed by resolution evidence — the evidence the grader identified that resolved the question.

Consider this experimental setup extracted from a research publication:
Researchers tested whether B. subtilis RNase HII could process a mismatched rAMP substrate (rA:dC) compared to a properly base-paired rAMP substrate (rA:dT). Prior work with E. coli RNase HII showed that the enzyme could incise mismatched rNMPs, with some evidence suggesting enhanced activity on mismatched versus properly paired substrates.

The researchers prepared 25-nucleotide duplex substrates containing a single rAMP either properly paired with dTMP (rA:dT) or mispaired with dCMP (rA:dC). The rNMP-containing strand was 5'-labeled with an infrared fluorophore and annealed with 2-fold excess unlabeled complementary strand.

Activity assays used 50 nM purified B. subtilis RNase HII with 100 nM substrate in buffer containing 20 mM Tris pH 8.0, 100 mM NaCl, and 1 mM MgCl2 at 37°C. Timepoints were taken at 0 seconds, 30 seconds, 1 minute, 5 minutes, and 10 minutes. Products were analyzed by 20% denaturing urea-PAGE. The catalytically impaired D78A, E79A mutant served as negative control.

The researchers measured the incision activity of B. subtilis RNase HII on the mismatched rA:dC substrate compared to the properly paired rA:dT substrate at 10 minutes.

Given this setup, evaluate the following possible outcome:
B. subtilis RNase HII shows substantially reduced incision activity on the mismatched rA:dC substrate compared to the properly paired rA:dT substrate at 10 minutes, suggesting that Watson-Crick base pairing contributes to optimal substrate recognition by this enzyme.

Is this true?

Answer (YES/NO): NO